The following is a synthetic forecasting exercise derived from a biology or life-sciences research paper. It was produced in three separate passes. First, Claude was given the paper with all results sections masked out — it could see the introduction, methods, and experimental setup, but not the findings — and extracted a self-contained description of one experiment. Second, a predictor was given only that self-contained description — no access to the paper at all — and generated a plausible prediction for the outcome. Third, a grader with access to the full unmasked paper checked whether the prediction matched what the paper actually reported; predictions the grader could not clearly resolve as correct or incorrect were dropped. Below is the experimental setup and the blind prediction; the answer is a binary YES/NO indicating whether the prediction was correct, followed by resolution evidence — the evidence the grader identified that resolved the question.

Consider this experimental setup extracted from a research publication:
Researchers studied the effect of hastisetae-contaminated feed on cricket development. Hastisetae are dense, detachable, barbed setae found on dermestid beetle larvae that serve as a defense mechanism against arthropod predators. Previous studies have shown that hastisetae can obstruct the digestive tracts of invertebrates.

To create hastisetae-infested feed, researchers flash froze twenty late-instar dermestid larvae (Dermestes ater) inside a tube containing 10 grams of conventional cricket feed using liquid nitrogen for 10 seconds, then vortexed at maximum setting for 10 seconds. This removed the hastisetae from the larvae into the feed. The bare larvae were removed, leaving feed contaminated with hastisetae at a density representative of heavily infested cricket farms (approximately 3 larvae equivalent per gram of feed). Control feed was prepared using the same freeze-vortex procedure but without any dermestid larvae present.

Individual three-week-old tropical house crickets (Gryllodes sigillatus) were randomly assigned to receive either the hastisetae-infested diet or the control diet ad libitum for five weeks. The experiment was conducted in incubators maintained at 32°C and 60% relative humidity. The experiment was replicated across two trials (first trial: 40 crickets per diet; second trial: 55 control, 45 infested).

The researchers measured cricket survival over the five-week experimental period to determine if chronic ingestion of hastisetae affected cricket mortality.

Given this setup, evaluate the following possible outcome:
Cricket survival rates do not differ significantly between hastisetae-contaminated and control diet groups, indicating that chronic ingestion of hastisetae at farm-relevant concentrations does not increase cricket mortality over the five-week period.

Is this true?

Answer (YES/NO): YES